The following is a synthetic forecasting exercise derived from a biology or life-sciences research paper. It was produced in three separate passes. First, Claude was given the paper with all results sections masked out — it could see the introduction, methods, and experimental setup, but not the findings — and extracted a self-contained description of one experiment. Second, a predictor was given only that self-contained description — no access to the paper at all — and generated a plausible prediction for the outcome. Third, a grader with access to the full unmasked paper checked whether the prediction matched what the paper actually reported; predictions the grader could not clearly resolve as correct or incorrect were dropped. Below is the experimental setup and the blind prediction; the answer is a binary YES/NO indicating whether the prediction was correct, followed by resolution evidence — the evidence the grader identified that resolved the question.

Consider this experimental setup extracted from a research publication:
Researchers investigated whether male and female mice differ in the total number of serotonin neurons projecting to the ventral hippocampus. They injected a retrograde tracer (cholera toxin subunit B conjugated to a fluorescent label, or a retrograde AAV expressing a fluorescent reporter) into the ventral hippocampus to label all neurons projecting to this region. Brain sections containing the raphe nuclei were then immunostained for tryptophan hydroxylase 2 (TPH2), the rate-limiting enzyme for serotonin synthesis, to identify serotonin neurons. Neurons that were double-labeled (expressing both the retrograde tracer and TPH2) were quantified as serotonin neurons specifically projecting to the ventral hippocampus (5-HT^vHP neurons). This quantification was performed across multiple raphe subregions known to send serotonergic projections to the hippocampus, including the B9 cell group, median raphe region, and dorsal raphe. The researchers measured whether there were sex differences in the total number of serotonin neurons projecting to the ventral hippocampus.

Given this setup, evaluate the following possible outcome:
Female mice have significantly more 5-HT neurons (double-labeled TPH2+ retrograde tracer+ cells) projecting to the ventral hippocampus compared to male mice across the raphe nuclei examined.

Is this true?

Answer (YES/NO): NO